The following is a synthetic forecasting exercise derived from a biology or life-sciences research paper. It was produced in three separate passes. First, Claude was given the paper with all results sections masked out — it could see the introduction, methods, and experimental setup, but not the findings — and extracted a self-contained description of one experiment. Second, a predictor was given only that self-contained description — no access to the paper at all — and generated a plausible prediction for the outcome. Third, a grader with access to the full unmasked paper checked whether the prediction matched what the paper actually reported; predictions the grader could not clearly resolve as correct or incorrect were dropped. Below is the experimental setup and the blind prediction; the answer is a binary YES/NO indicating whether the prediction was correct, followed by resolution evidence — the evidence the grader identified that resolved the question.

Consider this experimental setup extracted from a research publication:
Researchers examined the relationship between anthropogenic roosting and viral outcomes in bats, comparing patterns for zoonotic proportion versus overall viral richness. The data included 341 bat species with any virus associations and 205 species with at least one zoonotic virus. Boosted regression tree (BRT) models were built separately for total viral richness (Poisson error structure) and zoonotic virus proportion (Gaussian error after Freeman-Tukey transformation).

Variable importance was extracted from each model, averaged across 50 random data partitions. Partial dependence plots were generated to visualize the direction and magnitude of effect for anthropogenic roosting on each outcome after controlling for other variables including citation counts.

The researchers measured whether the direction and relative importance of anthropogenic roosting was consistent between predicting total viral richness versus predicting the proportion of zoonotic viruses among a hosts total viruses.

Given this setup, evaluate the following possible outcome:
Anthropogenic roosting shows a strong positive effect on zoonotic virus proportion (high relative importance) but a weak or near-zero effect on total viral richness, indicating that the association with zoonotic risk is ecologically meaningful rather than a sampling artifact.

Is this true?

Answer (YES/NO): NO